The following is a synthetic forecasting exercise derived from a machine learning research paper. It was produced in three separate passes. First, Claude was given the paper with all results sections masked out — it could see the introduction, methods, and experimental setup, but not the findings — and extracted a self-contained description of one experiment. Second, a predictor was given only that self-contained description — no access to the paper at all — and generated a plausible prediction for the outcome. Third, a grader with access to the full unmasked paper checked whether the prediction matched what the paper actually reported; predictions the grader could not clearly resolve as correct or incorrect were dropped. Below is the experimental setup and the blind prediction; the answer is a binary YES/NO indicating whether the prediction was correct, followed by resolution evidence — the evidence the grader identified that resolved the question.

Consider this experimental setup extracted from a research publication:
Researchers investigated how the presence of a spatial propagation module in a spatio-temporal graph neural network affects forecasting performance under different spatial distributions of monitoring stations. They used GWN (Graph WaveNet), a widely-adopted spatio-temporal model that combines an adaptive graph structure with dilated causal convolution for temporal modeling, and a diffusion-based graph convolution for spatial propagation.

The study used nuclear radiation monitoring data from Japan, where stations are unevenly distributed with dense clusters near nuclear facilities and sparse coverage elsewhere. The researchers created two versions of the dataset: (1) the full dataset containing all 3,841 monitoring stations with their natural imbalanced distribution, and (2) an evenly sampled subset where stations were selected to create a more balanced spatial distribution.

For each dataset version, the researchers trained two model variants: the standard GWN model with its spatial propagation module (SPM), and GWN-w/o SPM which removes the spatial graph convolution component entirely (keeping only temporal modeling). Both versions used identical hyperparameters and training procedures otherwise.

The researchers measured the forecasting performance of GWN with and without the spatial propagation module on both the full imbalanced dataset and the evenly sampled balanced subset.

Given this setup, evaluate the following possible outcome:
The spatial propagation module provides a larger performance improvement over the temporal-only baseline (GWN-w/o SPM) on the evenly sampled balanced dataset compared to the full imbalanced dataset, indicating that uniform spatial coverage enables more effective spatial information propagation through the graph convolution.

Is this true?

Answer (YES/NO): YES